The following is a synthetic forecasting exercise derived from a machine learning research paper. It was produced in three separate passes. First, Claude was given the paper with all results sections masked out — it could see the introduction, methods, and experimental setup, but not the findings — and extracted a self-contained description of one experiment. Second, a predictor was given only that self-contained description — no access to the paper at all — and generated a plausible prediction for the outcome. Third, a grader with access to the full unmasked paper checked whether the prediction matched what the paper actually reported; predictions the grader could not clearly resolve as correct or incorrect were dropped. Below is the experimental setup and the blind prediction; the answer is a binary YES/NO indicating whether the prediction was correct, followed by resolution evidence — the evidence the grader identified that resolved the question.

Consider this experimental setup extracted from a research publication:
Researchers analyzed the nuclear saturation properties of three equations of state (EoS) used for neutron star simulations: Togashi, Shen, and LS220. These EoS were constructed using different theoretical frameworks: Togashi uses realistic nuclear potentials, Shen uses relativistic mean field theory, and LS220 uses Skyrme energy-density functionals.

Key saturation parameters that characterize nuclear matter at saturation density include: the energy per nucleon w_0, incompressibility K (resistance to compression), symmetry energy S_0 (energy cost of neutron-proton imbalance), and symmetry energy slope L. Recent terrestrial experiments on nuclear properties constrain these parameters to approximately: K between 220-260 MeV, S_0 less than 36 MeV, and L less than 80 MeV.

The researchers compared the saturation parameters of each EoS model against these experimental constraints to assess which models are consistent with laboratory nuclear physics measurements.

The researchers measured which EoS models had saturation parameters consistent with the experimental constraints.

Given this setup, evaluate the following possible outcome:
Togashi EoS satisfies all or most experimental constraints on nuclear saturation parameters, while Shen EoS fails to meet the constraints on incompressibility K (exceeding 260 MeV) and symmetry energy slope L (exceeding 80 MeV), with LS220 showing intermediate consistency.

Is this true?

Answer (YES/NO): NO